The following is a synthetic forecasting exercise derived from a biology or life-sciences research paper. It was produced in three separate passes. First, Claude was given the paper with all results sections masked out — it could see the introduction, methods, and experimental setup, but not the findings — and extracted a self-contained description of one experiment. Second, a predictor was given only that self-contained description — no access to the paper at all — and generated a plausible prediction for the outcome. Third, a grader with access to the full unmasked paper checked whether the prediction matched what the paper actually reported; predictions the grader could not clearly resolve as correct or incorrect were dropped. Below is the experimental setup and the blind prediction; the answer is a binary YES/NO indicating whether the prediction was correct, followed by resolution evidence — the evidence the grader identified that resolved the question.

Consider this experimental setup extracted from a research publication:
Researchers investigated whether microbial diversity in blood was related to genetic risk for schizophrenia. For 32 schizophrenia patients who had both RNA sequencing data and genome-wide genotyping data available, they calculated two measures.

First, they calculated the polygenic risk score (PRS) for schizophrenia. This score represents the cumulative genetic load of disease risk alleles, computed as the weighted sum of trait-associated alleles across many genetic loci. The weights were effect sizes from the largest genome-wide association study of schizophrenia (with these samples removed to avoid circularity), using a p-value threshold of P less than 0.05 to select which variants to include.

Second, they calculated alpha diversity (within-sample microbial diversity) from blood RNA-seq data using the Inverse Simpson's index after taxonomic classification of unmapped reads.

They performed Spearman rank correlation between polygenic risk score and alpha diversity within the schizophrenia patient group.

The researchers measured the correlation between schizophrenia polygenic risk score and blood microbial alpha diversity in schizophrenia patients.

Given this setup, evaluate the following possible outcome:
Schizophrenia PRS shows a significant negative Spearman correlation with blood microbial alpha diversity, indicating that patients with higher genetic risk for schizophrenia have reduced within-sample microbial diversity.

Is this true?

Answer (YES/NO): NO